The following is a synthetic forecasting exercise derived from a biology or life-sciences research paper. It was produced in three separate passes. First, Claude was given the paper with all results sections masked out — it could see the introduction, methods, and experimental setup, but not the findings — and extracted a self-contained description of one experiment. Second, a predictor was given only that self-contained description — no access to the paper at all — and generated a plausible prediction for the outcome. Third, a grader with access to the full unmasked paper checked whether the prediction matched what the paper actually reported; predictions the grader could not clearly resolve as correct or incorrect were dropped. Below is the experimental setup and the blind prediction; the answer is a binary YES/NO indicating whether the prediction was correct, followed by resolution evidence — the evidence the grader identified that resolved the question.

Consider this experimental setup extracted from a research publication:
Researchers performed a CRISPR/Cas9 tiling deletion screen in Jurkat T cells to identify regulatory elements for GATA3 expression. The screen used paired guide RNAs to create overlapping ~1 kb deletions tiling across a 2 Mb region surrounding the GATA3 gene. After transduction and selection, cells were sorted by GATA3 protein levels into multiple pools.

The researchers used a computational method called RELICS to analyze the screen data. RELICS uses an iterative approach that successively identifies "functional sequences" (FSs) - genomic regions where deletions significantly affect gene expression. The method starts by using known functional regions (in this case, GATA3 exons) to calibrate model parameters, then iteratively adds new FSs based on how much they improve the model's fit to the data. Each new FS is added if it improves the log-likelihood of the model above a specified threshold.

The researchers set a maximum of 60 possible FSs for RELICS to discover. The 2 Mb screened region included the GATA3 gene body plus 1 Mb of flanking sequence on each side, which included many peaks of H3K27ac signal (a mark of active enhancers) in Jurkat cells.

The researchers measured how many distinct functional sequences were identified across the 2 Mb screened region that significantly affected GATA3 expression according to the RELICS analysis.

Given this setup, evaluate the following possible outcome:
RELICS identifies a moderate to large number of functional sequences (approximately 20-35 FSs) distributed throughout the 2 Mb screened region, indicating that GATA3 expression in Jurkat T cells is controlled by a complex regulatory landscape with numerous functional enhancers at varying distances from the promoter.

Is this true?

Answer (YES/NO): NO